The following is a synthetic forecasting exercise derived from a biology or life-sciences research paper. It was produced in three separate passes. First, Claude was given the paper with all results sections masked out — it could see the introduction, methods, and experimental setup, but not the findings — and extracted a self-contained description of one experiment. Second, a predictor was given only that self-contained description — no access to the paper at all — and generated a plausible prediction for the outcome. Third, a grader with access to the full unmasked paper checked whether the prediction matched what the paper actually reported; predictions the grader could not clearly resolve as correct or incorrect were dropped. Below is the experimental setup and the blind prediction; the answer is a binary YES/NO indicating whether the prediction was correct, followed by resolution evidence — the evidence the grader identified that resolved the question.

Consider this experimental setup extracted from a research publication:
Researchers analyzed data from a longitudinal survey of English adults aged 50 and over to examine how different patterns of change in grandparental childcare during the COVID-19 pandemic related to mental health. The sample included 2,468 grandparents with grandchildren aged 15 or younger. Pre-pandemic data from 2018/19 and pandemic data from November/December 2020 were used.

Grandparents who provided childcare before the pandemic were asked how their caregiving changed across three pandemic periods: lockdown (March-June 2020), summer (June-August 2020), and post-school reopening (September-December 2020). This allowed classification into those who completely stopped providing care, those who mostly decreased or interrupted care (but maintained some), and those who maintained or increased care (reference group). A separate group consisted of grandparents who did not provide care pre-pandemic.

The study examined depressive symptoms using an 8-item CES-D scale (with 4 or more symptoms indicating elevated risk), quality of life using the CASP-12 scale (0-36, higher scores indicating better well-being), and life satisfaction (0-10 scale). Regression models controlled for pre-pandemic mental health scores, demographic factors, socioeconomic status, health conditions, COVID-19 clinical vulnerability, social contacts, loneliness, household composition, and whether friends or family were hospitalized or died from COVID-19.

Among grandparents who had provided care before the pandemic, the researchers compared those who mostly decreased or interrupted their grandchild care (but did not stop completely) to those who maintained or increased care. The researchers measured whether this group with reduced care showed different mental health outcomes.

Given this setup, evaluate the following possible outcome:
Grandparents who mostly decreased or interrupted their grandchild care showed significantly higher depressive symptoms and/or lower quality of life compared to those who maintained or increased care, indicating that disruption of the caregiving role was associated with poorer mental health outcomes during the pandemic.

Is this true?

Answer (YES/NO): YES